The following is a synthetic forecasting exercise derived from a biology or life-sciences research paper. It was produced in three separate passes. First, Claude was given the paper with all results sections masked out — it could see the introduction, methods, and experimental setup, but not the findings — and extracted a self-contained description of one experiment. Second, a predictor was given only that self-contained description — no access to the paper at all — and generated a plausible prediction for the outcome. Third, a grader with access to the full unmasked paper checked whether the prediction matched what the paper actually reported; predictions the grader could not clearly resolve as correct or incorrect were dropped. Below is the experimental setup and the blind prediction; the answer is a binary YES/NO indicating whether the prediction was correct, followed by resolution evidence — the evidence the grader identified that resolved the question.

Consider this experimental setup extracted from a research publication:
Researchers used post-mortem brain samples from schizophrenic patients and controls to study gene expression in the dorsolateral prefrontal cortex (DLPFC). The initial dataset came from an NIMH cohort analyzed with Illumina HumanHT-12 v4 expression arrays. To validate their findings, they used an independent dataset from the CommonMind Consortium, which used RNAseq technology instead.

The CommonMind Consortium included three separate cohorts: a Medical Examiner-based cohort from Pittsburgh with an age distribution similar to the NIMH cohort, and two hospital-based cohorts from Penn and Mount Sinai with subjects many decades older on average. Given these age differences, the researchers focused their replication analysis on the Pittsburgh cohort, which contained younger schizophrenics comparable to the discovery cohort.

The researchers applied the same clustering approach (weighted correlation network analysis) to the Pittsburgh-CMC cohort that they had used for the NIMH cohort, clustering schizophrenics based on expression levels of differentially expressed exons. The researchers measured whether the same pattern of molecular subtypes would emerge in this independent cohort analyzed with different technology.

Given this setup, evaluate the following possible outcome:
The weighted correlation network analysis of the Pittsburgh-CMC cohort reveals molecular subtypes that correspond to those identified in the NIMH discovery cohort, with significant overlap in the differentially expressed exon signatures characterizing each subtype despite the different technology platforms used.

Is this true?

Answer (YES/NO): YES